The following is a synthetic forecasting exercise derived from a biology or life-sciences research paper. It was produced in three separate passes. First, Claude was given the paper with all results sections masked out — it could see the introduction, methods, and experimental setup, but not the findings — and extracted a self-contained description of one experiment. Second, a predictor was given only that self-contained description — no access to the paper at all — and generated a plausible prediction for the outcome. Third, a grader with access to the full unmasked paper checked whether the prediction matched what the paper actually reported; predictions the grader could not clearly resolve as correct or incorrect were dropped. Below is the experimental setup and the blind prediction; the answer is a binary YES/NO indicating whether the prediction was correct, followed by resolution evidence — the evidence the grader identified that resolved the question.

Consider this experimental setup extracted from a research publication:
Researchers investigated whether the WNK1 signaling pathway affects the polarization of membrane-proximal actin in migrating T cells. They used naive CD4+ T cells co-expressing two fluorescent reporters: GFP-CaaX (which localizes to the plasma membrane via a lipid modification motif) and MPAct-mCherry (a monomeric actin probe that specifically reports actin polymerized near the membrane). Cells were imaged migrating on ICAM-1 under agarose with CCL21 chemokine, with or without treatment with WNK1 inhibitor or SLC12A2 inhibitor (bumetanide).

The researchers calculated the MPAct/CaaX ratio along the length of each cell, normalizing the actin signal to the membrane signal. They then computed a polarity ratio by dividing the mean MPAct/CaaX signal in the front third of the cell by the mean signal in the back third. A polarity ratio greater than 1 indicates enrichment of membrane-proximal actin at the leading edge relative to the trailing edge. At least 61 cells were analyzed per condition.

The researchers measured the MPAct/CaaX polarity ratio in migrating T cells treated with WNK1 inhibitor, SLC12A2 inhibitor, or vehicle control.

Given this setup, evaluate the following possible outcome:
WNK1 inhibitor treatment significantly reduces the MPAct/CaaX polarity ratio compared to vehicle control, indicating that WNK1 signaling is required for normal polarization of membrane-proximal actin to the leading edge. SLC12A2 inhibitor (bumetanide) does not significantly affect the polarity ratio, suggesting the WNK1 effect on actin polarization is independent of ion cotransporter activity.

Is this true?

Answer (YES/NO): NO